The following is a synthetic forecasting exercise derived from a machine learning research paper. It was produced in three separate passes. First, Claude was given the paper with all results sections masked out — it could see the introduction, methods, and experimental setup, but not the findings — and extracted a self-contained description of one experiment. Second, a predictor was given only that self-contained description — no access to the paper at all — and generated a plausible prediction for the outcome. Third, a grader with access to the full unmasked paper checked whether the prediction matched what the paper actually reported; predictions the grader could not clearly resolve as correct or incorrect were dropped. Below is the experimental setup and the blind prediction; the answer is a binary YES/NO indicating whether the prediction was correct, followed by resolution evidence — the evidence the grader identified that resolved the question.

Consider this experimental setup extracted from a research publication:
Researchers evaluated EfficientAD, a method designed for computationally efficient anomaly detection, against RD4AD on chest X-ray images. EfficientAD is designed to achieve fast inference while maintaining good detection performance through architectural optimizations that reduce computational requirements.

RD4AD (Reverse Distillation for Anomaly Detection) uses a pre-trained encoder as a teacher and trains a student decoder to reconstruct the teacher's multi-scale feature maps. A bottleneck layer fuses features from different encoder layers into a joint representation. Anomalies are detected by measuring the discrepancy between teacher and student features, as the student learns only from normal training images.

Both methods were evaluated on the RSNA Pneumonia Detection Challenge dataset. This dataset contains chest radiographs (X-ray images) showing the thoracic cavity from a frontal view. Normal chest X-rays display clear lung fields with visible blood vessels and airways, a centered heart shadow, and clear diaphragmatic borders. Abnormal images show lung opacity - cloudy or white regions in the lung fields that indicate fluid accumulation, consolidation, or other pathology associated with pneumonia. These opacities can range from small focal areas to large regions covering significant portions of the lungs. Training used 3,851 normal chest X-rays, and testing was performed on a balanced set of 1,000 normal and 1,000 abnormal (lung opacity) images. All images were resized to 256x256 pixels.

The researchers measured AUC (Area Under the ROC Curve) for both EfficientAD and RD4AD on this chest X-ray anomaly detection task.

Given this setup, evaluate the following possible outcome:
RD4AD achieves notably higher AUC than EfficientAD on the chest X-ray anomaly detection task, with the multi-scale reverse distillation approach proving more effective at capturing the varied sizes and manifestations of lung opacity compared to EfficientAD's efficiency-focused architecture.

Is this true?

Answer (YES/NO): YES